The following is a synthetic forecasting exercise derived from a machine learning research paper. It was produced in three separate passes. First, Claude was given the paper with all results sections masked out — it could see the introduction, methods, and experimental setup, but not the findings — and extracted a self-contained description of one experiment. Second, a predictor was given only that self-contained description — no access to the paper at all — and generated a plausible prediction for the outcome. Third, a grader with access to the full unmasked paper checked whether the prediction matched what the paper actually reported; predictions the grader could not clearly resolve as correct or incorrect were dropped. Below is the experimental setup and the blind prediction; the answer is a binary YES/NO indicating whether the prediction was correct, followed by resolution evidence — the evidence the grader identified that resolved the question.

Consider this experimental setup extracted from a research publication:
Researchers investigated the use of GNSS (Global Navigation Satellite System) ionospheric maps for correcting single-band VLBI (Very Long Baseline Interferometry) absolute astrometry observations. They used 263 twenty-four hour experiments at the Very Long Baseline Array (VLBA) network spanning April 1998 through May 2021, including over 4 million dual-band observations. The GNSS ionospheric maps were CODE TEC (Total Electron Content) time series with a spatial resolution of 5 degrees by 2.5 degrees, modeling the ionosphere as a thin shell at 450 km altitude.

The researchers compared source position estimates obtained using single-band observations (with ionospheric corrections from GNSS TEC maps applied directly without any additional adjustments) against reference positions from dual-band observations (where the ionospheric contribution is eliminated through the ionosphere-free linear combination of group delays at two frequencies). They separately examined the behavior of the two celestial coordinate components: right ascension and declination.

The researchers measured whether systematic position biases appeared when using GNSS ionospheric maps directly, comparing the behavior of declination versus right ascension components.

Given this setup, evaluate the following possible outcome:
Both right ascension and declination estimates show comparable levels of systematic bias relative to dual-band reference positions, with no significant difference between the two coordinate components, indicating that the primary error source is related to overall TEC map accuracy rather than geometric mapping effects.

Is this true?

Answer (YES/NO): NO